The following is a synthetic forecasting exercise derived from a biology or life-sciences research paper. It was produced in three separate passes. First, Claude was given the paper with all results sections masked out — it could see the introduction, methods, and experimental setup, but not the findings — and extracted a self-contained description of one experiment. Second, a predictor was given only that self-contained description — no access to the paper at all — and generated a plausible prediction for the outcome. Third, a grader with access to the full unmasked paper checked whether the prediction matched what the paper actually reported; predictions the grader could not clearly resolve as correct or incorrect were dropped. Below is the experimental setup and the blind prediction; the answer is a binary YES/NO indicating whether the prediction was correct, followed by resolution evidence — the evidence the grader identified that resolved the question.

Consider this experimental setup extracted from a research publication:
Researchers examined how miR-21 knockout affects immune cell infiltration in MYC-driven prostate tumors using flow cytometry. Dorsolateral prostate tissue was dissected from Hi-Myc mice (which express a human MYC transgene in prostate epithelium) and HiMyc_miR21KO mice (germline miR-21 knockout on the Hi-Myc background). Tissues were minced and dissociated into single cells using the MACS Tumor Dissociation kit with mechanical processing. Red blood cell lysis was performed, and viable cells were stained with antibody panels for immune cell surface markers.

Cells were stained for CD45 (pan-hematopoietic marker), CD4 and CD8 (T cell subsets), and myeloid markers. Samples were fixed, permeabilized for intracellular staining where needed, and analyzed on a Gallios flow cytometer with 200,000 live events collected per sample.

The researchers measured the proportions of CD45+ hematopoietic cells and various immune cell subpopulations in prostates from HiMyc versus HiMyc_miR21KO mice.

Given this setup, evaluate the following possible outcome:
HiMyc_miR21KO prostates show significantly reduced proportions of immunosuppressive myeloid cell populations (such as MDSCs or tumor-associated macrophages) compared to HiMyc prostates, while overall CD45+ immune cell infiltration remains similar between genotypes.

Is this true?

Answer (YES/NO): NO